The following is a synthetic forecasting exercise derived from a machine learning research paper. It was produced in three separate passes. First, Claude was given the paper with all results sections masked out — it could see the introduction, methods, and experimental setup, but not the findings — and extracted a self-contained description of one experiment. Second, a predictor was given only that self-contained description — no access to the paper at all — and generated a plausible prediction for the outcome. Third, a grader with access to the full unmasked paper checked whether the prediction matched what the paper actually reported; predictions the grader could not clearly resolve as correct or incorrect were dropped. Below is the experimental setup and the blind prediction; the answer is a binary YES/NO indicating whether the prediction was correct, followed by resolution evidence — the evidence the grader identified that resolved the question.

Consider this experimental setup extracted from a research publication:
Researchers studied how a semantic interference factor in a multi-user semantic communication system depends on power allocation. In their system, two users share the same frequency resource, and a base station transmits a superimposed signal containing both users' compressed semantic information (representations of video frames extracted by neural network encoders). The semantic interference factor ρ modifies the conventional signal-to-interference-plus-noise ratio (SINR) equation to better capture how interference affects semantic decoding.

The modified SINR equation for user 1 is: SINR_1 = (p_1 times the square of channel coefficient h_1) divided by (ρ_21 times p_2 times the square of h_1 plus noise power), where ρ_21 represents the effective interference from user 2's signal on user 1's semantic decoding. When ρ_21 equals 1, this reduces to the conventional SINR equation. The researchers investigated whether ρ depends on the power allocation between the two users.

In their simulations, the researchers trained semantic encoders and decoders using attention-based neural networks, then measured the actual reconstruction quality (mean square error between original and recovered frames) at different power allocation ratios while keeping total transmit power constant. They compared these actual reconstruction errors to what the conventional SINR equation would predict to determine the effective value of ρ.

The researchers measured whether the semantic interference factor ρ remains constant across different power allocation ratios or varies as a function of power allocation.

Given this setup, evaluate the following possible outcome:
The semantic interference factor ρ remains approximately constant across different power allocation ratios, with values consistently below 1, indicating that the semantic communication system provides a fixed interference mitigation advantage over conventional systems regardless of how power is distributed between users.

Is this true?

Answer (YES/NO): NO